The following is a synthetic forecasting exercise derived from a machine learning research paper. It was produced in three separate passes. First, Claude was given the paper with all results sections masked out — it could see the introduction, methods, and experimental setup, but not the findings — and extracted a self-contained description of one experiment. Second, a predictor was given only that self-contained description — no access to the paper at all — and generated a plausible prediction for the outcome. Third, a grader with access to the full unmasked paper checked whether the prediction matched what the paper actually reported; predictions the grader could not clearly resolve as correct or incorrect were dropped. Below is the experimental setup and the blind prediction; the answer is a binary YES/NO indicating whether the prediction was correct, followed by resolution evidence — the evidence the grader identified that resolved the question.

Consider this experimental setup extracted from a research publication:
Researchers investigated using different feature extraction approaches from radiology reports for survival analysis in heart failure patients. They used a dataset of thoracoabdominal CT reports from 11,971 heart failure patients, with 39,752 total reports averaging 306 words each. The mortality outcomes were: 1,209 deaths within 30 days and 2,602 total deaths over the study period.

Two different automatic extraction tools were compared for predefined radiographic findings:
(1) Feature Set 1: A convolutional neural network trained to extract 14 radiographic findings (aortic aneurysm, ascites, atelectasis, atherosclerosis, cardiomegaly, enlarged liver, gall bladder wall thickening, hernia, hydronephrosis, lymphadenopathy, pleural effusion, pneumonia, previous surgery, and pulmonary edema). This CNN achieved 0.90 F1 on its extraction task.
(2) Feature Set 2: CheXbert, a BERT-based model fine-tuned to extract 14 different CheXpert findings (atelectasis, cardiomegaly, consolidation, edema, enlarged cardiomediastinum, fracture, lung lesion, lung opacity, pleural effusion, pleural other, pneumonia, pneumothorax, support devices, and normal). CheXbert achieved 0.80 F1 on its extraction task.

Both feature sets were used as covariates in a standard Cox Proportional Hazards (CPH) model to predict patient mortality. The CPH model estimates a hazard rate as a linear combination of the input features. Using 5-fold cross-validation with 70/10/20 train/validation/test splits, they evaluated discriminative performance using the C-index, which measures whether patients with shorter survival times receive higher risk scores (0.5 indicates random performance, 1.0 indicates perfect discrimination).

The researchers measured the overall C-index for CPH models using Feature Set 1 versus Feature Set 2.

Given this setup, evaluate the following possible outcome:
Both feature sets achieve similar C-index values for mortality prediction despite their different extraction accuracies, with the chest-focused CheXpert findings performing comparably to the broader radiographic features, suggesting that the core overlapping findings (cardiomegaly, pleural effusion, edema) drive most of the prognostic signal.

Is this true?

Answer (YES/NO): NO